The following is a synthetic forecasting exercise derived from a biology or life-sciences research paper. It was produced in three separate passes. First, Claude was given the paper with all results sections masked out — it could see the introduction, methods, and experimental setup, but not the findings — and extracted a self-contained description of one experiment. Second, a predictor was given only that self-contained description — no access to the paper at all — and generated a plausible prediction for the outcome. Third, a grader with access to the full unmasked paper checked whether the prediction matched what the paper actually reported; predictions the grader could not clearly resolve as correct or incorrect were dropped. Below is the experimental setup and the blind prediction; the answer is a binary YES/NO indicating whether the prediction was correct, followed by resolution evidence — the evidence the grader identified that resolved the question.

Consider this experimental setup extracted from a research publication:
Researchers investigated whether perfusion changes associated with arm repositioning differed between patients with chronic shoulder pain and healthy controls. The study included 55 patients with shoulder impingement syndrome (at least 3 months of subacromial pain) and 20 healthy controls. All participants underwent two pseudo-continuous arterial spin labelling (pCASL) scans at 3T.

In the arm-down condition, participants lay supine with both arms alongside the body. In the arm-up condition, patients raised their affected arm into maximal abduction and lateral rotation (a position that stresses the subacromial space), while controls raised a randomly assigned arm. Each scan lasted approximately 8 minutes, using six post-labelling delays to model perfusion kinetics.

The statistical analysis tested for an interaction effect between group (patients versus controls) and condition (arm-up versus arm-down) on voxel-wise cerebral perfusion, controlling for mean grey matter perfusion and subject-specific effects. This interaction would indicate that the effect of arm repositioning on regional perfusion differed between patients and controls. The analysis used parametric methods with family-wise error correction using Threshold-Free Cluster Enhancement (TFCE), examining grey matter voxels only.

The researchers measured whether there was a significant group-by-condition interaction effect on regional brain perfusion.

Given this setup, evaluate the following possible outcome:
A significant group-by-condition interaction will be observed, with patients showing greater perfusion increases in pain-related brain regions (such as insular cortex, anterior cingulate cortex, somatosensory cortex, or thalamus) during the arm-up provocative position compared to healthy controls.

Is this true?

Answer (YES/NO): NO